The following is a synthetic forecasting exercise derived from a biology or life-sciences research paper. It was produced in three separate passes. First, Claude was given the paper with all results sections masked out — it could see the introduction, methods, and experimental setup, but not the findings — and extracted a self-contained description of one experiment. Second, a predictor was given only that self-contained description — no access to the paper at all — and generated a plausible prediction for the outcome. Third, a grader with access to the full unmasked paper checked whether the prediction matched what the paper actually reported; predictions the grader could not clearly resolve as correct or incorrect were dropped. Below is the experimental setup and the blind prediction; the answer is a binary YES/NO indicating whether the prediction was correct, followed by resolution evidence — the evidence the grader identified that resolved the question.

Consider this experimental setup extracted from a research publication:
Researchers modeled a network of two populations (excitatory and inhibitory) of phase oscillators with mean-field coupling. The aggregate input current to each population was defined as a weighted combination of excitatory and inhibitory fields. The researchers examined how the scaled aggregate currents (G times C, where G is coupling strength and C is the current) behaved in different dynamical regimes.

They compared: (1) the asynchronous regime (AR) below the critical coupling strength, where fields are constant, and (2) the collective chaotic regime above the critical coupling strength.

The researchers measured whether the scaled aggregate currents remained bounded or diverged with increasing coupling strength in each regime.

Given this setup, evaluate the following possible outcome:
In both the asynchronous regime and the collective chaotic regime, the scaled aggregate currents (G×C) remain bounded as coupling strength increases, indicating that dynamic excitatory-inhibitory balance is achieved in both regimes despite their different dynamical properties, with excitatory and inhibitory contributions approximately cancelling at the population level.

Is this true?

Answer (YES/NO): NO